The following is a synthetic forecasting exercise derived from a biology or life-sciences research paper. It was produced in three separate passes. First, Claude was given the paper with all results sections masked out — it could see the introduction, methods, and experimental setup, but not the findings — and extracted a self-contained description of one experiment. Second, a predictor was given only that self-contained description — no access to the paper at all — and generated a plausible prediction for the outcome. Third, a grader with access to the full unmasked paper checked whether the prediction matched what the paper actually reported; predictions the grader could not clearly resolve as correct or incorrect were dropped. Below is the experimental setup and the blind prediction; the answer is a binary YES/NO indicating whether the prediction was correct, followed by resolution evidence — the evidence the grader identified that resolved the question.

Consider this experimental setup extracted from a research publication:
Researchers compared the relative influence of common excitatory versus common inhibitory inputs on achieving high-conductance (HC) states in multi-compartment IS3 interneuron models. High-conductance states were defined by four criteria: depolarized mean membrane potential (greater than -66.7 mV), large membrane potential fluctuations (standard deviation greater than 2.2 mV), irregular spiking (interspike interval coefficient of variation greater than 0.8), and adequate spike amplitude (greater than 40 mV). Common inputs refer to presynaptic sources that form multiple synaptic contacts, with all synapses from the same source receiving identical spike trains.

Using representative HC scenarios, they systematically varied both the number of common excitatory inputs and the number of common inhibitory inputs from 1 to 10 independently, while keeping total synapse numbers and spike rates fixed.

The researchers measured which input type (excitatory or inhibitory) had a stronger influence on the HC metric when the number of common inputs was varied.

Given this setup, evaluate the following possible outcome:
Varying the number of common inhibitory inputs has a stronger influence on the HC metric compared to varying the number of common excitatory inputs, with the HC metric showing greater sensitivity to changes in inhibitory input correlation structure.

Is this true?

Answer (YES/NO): NO